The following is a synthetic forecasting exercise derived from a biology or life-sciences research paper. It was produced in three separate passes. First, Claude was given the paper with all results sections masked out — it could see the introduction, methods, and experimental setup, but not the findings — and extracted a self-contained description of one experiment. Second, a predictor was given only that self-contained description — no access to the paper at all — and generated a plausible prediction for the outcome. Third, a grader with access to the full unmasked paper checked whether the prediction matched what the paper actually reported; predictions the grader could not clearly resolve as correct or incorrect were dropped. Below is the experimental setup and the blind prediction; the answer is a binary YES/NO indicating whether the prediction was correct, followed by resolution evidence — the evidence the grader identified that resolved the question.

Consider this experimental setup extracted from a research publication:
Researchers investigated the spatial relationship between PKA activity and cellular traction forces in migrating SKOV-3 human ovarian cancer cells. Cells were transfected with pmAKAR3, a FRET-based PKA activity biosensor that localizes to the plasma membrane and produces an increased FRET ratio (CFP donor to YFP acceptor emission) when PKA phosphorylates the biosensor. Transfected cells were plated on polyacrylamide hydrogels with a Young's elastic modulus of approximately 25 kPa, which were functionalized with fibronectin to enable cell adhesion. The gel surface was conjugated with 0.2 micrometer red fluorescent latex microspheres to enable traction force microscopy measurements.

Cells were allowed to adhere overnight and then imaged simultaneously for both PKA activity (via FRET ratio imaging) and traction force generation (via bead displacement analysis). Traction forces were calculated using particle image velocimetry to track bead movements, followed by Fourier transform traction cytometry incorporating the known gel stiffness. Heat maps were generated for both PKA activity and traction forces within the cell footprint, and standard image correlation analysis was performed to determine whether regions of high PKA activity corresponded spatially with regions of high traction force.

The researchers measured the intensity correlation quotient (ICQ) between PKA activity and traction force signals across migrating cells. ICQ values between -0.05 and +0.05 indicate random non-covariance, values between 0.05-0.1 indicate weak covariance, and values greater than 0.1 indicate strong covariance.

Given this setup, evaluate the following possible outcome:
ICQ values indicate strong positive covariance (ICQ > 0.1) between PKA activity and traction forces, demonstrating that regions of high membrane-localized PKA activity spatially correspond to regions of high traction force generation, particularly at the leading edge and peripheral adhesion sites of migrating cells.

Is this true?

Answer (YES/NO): YES